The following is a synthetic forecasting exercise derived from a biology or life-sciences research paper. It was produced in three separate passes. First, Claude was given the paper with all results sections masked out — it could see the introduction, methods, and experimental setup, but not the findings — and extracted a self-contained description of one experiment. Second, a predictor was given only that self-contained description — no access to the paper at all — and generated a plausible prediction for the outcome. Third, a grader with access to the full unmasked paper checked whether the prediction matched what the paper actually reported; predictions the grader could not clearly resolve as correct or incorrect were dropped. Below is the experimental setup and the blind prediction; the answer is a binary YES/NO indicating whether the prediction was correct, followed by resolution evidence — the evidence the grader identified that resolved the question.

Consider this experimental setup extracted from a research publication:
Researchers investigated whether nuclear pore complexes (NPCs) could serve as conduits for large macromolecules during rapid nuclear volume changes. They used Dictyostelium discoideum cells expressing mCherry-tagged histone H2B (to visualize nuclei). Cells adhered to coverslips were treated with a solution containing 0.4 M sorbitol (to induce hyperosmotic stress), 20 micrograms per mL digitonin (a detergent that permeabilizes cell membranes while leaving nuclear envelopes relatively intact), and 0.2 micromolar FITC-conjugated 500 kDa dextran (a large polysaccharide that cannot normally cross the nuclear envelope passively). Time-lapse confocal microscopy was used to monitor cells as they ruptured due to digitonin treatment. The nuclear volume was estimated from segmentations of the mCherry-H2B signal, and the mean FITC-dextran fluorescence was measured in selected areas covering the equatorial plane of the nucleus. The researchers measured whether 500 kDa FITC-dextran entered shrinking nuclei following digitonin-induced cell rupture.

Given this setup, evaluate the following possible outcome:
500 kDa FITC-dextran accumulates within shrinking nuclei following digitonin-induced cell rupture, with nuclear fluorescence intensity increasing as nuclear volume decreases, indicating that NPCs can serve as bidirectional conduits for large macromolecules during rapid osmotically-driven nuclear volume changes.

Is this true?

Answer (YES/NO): NO